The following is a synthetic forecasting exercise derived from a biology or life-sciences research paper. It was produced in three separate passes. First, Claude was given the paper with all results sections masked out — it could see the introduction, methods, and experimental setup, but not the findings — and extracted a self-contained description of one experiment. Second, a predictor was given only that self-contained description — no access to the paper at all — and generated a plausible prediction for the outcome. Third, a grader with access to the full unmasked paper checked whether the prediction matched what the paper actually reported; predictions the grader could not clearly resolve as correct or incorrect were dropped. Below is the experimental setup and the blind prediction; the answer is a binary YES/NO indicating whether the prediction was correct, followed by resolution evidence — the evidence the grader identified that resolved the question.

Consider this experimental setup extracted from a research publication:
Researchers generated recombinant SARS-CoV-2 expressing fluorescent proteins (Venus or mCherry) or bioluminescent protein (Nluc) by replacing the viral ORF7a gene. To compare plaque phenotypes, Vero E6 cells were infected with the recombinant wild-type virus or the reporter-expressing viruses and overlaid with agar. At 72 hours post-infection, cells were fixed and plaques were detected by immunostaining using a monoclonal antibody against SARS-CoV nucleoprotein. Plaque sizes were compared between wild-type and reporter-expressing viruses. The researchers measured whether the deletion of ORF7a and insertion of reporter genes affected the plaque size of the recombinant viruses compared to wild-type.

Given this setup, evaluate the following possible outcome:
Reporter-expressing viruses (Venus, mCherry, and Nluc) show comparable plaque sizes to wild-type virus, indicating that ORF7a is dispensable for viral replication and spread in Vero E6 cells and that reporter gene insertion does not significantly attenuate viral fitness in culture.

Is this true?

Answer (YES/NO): YES